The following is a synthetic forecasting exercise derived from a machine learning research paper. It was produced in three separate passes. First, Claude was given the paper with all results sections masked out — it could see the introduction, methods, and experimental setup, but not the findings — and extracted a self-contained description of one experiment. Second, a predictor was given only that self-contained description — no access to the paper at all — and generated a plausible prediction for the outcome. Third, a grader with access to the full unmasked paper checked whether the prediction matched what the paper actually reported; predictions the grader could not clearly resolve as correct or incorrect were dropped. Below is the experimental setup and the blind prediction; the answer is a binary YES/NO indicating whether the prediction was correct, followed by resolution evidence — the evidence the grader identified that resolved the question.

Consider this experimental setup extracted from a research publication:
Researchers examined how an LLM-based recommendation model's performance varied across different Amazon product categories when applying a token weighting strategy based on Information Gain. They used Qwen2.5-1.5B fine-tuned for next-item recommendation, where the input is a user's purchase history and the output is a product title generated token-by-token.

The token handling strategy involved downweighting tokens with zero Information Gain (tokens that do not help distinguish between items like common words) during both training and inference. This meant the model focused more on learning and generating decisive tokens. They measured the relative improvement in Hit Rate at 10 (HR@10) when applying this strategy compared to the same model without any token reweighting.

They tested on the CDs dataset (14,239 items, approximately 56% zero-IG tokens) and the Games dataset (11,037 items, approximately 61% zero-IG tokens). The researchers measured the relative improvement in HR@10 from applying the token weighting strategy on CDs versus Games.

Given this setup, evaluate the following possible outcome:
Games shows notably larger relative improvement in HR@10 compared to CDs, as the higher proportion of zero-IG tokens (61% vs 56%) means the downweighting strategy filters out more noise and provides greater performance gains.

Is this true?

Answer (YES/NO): YES